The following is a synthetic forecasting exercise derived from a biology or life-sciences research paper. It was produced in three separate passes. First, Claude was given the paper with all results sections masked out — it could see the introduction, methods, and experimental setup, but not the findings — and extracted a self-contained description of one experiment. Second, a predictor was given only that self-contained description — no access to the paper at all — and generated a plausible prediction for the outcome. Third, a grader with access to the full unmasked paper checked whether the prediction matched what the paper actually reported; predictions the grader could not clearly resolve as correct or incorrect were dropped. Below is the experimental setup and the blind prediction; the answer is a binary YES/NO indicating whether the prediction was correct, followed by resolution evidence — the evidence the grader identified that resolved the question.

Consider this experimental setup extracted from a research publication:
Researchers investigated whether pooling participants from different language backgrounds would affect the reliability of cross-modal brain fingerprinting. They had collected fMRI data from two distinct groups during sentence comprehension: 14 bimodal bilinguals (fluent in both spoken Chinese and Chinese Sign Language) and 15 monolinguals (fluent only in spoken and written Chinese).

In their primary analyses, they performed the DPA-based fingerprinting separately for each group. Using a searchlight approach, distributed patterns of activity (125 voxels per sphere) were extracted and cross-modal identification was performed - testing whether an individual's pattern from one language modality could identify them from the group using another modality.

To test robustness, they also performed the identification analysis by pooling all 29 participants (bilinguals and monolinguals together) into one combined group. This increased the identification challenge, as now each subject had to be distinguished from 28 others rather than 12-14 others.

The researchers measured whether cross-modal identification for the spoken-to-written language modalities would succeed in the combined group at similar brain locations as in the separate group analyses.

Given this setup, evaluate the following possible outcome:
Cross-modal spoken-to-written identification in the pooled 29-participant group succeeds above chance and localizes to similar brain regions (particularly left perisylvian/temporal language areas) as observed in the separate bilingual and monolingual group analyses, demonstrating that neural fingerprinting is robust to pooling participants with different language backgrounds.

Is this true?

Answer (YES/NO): YES